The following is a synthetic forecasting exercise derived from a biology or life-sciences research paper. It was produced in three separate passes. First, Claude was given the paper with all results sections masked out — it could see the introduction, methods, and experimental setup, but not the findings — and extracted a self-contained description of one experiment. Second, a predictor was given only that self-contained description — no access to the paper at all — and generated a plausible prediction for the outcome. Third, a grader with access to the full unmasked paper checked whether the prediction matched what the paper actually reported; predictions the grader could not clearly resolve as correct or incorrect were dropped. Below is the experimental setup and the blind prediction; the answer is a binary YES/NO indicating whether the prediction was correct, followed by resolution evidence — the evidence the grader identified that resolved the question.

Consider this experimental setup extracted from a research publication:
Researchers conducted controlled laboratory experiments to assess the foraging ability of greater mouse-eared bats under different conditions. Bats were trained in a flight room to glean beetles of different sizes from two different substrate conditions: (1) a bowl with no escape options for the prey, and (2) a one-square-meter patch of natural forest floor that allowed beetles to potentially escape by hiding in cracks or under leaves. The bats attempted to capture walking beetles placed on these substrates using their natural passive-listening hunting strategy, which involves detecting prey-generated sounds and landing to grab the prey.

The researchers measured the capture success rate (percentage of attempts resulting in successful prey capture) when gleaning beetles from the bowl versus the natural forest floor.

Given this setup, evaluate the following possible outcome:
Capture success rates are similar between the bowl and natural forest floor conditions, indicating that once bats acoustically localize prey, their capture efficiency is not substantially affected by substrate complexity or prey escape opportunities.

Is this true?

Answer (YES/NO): NO